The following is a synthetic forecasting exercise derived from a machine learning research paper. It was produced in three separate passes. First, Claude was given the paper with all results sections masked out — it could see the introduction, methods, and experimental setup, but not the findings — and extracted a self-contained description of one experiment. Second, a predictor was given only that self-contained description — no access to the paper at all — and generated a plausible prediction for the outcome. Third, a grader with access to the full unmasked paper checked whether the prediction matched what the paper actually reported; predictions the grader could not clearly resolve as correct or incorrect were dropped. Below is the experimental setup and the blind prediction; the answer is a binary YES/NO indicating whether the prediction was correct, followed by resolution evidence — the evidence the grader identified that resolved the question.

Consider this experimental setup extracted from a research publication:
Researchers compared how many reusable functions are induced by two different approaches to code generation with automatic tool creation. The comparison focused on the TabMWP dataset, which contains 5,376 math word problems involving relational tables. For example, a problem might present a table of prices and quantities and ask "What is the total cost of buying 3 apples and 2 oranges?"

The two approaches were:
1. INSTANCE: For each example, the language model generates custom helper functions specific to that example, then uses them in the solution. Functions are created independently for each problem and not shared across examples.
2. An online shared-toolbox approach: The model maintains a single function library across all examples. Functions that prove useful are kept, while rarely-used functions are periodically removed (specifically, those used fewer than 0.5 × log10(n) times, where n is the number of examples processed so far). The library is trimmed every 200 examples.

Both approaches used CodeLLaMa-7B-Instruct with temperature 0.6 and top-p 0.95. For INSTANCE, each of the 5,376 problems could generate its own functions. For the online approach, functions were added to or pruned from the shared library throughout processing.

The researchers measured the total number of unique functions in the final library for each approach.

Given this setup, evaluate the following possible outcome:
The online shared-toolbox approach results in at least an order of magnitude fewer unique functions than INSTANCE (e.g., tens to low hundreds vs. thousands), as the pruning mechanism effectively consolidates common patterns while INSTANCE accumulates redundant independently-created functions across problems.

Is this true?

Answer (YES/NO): YES